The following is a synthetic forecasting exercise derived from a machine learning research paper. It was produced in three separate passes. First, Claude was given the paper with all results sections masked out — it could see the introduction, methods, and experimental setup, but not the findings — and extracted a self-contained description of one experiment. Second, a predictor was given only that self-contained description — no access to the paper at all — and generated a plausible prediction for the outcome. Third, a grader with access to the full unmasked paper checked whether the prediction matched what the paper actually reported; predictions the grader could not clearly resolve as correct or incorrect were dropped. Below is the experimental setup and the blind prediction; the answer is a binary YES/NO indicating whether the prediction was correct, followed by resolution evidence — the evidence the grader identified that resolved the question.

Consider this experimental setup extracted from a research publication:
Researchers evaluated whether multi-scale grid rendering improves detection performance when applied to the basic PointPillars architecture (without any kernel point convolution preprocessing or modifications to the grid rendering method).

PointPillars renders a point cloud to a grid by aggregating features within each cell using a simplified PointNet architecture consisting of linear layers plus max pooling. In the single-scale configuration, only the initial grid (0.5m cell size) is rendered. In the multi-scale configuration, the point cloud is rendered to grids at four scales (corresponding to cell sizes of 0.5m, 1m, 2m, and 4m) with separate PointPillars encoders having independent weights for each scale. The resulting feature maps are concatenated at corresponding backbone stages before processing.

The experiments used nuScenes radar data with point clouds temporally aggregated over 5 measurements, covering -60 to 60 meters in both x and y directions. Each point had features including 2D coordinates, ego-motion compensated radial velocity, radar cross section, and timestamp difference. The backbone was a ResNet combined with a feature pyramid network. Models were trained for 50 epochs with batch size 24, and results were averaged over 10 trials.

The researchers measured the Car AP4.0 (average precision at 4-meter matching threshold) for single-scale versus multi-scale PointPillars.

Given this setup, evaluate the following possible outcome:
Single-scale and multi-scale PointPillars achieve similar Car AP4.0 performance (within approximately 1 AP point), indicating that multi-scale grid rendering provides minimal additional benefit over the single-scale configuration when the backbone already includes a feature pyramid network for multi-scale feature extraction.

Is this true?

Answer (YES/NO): YES